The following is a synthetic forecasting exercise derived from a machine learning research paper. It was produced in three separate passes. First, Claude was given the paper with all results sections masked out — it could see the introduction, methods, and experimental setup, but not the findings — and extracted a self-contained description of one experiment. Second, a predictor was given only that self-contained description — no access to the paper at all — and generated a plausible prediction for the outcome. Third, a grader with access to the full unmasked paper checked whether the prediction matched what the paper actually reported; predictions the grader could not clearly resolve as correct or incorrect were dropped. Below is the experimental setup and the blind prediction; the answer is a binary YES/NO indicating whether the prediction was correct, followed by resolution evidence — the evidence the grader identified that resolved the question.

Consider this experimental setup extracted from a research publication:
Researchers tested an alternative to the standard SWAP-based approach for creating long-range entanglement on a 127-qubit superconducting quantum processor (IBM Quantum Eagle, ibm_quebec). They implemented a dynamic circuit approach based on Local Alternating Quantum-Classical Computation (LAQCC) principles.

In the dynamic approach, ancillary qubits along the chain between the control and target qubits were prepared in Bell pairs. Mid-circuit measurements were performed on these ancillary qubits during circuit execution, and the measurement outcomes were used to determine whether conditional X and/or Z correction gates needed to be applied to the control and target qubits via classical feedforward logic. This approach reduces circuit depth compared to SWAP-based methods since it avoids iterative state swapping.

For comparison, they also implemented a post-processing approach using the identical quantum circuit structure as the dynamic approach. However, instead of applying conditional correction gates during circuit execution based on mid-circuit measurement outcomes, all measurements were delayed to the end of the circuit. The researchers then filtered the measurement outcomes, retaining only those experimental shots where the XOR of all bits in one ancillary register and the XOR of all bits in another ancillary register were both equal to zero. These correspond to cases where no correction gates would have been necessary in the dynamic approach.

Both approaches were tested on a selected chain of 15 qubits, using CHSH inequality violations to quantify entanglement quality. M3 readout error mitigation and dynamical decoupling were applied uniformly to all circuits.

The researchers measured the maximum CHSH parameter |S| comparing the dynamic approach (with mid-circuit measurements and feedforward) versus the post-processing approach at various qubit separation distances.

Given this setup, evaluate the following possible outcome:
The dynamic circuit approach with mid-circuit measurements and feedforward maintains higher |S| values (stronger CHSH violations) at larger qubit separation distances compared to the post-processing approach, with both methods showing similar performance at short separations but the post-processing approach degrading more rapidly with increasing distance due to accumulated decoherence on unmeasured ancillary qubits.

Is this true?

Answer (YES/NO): NO